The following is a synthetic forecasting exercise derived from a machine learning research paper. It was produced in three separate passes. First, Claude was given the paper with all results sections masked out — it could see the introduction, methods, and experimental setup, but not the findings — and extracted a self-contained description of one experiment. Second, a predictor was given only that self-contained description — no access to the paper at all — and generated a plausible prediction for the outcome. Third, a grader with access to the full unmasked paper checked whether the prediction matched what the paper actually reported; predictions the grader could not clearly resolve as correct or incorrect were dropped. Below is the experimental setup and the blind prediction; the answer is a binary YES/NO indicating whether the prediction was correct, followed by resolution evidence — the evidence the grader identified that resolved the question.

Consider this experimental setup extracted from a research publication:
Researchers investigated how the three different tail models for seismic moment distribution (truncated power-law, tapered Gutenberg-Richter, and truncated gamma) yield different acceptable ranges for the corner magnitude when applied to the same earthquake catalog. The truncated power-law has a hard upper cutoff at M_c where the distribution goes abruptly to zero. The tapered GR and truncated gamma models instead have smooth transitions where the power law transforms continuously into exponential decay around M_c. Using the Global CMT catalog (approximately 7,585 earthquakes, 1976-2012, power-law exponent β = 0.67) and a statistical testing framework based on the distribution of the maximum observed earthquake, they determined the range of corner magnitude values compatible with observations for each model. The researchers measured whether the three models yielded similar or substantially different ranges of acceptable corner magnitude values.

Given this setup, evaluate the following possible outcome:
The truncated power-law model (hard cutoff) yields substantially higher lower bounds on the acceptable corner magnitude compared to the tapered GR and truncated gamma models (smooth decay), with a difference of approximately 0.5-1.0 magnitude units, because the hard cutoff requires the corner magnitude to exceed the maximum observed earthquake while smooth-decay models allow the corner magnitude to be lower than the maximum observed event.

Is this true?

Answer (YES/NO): NO